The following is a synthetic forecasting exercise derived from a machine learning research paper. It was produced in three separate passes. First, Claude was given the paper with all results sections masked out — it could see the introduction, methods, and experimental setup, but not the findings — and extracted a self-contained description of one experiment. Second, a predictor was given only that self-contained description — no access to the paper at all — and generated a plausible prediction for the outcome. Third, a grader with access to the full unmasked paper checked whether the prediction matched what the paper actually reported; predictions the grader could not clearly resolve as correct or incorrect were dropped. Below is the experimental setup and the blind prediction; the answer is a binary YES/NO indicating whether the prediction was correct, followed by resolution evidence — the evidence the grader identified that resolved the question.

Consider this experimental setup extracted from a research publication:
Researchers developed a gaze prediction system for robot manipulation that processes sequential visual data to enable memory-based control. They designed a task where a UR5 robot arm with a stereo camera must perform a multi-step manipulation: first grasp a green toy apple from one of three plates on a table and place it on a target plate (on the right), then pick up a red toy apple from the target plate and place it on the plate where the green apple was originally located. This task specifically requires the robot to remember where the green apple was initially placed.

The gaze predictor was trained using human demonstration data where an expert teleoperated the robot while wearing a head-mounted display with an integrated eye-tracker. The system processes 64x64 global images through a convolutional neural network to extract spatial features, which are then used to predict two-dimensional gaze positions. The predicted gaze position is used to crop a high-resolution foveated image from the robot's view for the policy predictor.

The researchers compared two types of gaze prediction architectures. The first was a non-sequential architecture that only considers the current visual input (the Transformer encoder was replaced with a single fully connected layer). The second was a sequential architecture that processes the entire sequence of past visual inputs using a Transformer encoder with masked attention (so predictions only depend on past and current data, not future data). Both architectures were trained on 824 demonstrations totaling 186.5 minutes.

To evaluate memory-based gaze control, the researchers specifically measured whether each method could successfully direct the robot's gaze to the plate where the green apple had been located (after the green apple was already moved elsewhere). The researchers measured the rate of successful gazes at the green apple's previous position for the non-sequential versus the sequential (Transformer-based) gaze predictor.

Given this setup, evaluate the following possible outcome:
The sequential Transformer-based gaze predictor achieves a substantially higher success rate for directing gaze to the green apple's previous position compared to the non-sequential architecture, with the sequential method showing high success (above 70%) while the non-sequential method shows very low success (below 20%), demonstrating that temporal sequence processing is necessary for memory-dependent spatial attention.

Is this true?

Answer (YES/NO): NO